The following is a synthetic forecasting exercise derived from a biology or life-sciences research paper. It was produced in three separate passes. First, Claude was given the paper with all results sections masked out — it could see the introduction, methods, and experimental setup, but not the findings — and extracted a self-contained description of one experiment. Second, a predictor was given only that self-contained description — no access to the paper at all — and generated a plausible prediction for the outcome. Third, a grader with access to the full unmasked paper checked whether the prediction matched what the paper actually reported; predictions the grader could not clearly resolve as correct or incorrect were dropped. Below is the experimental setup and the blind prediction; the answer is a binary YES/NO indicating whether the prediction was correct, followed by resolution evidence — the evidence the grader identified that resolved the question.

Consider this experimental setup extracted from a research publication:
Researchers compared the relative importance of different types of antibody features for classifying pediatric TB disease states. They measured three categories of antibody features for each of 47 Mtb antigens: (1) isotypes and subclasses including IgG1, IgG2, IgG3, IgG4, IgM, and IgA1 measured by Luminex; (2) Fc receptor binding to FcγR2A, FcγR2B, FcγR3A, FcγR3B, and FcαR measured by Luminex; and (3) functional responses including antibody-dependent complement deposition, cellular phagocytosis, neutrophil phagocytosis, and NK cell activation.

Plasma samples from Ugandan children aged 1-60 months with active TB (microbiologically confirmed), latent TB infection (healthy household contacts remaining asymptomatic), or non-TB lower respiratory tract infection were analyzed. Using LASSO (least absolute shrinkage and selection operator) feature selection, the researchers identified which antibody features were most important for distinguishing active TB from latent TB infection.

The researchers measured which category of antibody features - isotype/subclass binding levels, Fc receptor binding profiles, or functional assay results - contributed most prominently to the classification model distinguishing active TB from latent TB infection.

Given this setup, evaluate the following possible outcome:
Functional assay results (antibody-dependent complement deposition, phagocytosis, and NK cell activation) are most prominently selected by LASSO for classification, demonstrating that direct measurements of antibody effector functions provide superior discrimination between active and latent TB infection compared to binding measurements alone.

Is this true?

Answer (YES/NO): NO